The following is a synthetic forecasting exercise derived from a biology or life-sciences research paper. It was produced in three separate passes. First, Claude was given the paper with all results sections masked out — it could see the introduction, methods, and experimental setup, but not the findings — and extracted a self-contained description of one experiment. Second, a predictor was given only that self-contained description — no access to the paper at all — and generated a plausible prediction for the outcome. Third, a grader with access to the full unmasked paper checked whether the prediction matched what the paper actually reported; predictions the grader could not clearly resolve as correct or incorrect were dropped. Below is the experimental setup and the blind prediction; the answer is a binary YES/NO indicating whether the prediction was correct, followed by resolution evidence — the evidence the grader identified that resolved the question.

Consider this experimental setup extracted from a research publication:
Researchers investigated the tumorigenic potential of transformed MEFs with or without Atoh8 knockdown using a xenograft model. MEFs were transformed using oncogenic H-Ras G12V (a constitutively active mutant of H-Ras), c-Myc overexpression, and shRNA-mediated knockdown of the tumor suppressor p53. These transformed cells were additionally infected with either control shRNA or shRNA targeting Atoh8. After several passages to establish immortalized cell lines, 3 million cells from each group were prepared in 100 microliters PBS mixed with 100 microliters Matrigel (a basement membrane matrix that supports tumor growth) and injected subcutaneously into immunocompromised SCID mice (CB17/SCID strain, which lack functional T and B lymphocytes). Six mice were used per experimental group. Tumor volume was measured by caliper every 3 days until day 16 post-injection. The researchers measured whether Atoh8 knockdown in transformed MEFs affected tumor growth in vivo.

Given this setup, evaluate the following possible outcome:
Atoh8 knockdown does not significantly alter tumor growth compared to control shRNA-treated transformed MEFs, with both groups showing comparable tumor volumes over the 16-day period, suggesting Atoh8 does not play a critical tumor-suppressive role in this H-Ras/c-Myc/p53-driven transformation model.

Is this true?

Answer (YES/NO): NO